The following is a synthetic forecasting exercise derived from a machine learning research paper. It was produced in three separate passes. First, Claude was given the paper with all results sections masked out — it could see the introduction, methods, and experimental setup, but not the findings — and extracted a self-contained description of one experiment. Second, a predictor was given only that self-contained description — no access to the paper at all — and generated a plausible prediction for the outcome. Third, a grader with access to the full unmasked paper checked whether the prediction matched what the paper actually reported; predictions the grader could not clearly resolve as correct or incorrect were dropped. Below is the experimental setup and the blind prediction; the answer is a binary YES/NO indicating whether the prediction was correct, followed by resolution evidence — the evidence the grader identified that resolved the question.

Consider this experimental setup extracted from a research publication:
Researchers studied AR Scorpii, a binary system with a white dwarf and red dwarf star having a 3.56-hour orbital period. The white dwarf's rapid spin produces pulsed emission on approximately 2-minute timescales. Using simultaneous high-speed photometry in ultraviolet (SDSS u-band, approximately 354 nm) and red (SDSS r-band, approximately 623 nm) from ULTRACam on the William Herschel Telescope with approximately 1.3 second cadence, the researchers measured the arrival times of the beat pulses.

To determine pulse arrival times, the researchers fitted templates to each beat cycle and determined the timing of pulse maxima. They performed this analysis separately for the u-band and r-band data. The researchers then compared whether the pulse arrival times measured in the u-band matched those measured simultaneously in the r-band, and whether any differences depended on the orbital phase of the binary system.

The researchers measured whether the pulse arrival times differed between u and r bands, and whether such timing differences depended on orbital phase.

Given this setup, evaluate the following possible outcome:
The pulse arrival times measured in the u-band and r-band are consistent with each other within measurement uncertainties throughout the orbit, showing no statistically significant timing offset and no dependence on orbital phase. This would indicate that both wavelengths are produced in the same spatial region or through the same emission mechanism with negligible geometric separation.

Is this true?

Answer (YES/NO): NO